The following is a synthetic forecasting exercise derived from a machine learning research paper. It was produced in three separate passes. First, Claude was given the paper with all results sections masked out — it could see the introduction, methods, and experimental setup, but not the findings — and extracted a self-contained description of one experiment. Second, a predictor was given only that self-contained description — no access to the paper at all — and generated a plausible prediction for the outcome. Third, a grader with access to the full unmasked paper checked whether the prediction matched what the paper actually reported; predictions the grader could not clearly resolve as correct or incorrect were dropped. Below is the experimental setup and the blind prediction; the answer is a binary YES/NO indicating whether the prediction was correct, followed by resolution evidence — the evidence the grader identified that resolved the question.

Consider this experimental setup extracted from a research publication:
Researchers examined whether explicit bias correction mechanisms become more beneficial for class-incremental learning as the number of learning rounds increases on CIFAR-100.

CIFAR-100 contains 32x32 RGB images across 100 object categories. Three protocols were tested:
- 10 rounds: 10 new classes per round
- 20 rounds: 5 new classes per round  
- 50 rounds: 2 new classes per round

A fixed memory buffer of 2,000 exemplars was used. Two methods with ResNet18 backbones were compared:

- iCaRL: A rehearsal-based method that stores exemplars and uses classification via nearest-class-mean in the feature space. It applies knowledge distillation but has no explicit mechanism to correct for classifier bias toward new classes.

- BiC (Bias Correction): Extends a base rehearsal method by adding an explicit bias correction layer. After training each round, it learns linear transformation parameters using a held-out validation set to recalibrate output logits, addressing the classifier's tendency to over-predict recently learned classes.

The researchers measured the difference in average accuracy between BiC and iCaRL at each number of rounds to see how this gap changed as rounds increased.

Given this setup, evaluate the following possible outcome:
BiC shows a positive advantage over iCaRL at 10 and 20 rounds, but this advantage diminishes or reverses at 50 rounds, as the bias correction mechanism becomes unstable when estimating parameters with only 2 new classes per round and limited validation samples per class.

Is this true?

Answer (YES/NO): NO